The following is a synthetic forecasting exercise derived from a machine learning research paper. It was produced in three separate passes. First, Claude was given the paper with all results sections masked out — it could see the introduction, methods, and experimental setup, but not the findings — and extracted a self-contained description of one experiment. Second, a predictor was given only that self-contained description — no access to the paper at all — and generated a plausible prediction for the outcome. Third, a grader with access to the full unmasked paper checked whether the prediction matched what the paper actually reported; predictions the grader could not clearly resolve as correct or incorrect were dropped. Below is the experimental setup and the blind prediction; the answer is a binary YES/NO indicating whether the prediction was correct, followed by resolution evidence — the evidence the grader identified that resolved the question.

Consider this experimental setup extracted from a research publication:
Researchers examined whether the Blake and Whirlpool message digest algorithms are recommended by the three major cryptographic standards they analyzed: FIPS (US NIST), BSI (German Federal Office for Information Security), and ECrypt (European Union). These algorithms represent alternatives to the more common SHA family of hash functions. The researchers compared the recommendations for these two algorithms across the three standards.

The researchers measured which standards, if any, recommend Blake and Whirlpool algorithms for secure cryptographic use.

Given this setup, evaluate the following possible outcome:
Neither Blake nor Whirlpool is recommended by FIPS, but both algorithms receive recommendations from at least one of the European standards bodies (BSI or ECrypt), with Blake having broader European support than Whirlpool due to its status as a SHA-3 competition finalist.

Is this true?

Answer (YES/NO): NO